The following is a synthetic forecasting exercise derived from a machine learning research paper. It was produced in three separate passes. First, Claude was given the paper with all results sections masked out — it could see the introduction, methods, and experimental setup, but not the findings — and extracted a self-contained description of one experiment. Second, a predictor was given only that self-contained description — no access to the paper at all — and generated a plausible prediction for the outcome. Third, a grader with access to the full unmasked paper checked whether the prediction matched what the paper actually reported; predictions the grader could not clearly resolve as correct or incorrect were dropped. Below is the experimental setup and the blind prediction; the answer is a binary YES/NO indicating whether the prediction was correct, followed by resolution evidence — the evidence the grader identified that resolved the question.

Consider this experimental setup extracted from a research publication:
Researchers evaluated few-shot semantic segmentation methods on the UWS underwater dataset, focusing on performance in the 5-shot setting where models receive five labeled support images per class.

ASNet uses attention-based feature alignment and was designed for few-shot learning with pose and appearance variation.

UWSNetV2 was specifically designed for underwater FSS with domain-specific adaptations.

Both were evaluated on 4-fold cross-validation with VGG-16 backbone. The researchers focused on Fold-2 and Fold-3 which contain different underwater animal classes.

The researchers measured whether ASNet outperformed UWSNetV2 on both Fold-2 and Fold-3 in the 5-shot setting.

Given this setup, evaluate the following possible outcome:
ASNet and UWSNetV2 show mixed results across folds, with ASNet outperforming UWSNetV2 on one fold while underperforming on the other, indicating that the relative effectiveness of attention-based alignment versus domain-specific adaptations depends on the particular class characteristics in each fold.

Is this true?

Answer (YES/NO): NO